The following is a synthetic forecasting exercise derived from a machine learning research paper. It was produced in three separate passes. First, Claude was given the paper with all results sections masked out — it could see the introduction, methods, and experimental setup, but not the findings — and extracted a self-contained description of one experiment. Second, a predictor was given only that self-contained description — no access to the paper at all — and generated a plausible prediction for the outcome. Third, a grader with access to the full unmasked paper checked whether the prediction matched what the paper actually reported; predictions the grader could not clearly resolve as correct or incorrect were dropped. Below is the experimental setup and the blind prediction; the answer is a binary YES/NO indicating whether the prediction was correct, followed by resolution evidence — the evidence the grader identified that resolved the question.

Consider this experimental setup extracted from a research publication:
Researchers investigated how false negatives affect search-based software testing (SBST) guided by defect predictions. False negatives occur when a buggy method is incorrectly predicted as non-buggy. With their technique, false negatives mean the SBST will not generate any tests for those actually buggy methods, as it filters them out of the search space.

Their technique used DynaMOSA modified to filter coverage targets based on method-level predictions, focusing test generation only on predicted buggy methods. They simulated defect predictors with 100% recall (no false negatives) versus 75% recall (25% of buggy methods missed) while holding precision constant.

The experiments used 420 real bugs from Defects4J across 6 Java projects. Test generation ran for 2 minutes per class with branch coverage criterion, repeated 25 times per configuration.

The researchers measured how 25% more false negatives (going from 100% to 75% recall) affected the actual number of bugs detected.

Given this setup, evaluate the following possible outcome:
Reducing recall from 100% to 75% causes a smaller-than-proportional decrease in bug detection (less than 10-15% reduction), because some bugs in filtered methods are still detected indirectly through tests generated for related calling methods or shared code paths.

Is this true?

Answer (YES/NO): YES